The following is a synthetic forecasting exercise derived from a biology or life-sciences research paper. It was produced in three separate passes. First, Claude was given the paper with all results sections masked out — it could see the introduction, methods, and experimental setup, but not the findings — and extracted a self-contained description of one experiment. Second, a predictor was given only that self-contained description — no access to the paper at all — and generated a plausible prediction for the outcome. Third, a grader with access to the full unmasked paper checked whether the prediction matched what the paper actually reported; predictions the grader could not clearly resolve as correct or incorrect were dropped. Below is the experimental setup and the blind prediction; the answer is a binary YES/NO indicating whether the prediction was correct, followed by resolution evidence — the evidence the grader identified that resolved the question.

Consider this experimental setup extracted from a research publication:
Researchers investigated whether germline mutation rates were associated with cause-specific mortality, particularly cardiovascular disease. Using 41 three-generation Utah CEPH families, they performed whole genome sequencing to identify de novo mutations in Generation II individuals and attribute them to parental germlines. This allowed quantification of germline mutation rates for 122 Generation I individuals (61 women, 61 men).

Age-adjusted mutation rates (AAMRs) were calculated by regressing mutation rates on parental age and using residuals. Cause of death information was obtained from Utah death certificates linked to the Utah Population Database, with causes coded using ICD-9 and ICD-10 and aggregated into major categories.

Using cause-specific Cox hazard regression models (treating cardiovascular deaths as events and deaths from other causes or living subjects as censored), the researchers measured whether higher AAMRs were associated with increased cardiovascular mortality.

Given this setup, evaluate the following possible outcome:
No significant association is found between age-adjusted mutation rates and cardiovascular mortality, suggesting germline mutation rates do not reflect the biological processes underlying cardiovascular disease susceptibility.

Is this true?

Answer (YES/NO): YES